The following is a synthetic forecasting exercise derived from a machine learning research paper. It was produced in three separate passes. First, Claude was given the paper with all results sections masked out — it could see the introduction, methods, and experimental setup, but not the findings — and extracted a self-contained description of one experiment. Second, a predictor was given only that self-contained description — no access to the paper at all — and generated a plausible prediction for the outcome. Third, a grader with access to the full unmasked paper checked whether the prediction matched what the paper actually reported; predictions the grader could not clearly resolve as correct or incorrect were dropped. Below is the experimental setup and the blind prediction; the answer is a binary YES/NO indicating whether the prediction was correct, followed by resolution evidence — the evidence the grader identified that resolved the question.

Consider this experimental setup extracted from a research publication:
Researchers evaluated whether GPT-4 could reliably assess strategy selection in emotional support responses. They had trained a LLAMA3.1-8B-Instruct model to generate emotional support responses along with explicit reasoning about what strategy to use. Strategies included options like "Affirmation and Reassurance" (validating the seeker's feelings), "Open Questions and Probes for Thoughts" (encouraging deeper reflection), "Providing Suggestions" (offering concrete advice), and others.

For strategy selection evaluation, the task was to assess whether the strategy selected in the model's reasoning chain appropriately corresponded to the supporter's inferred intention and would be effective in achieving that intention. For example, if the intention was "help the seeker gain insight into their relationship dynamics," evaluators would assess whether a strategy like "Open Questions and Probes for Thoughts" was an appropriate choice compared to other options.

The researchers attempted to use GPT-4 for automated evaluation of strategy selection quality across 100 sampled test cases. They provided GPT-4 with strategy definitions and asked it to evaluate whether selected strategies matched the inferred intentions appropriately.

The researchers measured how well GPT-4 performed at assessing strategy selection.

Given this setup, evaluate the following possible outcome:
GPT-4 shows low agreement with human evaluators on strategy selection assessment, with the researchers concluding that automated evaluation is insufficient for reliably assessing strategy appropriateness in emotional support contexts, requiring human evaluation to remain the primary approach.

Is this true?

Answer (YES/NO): YES